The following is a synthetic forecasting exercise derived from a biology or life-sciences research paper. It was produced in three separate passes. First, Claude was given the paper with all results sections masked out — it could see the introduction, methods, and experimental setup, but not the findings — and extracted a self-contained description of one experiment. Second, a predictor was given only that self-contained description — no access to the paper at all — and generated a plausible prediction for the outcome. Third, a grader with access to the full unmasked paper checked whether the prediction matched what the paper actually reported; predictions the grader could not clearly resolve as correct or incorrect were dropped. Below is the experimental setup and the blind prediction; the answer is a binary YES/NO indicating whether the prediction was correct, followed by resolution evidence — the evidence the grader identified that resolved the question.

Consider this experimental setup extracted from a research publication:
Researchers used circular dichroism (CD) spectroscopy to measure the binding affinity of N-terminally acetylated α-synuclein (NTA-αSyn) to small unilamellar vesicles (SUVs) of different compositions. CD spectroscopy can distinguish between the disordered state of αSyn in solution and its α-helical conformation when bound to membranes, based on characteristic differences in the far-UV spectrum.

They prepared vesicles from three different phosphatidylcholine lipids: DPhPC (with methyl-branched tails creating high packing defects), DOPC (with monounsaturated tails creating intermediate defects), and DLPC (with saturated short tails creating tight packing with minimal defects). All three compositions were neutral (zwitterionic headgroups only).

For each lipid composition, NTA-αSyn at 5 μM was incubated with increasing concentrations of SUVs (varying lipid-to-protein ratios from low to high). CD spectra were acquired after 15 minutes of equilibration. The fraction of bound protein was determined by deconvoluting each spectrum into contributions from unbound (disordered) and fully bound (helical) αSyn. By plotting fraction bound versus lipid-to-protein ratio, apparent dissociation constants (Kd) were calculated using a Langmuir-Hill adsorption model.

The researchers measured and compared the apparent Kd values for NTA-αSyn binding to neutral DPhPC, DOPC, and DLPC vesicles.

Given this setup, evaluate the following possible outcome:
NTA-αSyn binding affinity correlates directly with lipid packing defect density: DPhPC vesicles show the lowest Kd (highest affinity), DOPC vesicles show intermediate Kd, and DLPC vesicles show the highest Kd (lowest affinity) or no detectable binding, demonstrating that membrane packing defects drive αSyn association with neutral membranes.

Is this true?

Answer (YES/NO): YES